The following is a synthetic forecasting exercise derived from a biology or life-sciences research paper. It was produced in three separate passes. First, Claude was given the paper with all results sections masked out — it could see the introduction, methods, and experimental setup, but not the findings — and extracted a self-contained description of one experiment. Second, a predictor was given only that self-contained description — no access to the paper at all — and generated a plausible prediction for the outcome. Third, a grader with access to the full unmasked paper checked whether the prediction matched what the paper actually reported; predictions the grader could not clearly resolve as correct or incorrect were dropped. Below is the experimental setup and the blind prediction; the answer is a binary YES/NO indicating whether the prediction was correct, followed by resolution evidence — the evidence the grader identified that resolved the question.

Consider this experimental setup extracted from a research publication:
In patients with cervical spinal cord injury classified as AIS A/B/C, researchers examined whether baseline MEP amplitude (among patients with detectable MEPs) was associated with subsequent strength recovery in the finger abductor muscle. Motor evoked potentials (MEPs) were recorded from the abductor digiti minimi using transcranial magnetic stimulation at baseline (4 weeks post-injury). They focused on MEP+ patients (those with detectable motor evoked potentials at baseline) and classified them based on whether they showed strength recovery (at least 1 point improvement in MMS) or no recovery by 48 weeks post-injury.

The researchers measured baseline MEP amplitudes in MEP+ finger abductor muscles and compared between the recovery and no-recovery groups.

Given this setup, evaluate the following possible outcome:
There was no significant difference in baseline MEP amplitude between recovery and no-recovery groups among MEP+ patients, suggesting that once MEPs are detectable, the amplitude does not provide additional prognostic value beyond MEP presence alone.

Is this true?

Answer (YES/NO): NO